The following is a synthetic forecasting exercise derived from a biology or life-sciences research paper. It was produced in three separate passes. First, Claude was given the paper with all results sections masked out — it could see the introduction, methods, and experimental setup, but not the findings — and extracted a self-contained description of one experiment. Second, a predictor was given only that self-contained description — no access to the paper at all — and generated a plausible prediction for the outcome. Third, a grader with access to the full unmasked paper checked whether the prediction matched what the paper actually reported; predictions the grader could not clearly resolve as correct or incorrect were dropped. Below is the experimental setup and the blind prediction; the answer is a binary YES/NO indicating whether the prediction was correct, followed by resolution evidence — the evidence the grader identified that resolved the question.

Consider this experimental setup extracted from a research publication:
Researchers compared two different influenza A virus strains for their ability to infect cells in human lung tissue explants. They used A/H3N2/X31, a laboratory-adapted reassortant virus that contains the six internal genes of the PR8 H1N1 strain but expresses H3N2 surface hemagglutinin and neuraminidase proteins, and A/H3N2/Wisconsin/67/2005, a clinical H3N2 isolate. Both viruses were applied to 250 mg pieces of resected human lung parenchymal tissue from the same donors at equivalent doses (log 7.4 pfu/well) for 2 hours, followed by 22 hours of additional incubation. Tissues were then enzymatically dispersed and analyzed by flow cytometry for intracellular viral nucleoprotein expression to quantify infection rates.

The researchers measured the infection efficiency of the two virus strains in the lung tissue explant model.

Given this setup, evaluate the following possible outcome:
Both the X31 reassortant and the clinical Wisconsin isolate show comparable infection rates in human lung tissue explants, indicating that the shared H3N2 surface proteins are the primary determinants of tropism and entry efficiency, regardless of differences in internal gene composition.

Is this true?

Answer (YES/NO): NO